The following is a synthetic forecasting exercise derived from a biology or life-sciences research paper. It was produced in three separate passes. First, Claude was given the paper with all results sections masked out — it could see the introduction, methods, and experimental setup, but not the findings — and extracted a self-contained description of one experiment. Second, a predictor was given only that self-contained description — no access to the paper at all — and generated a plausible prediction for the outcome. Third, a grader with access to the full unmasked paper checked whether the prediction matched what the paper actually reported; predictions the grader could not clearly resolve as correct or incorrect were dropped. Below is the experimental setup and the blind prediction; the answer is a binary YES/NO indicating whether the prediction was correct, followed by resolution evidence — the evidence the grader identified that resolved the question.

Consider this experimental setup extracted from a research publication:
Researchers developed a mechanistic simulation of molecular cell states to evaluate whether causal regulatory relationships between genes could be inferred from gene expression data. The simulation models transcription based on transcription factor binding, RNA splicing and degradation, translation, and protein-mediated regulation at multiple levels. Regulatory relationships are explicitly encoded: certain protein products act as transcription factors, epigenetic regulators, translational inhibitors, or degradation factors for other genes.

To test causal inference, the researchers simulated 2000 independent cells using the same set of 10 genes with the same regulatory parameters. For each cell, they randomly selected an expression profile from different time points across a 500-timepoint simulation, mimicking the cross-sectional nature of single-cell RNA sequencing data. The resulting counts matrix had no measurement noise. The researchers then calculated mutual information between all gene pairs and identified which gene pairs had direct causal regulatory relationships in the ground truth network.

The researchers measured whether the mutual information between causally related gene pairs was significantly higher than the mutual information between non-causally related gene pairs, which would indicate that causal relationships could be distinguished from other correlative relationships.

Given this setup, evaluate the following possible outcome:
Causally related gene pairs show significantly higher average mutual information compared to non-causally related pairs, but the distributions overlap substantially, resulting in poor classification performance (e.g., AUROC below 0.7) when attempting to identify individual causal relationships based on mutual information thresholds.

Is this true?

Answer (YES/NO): NO